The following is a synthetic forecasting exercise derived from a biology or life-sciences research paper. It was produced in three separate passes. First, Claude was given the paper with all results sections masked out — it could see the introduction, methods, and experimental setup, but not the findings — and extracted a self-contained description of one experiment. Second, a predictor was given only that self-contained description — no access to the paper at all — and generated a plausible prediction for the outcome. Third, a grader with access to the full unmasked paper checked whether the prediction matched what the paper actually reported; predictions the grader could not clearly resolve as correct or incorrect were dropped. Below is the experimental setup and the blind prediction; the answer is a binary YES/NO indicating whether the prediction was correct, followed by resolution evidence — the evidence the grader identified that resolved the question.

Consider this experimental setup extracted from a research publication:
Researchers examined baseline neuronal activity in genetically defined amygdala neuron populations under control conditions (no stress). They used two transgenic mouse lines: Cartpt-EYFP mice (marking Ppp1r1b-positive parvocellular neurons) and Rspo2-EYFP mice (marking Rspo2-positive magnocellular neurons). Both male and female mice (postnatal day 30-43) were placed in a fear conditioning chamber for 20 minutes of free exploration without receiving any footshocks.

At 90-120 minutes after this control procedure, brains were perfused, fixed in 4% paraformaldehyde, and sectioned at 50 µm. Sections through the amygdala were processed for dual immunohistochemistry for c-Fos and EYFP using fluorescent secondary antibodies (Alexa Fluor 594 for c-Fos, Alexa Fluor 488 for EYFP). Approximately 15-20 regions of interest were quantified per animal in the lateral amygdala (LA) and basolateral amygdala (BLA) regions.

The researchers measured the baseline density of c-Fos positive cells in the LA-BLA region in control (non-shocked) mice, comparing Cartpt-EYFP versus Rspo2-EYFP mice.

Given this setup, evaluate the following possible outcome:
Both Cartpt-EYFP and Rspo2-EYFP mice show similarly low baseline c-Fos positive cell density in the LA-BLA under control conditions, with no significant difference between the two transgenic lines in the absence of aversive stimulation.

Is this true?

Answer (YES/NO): NO